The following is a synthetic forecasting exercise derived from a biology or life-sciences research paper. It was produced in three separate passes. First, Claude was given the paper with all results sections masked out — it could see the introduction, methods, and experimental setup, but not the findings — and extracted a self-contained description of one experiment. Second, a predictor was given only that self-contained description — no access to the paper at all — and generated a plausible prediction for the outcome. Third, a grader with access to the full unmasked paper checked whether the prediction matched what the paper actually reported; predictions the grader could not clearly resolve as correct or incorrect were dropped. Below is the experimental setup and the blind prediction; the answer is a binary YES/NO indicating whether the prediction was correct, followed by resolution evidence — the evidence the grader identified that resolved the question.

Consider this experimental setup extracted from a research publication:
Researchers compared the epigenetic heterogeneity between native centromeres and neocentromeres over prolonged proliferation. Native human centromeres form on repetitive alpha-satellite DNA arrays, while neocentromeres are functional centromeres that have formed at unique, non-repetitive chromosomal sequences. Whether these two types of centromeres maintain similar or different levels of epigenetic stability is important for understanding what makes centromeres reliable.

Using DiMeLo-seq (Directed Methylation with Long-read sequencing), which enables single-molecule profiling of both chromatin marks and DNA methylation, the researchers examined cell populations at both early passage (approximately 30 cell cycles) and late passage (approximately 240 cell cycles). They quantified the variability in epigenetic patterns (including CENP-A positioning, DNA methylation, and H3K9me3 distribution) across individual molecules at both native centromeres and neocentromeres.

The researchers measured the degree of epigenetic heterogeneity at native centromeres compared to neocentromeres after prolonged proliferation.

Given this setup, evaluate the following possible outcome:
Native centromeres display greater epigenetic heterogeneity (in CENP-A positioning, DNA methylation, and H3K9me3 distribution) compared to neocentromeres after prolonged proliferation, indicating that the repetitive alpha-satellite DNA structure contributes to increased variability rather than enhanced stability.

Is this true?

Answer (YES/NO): NO